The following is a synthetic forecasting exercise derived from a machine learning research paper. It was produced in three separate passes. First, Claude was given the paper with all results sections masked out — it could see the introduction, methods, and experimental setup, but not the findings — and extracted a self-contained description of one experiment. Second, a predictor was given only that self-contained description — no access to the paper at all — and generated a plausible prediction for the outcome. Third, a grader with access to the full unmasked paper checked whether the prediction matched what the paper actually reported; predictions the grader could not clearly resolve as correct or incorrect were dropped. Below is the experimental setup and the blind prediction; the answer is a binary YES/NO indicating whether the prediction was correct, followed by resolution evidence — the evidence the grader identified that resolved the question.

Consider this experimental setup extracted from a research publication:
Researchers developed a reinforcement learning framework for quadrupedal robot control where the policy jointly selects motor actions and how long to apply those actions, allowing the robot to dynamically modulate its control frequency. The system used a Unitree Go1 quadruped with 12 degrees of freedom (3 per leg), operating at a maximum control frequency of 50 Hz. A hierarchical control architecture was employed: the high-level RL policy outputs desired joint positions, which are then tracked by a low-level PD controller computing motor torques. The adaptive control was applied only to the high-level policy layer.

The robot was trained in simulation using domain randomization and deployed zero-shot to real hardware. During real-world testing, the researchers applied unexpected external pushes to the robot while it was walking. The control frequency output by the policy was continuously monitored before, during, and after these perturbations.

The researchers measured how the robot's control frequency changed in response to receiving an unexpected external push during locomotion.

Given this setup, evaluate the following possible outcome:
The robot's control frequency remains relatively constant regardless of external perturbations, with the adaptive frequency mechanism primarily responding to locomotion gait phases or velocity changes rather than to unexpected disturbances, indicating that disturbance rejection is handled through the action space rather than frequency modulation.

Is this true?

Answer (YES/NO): NO